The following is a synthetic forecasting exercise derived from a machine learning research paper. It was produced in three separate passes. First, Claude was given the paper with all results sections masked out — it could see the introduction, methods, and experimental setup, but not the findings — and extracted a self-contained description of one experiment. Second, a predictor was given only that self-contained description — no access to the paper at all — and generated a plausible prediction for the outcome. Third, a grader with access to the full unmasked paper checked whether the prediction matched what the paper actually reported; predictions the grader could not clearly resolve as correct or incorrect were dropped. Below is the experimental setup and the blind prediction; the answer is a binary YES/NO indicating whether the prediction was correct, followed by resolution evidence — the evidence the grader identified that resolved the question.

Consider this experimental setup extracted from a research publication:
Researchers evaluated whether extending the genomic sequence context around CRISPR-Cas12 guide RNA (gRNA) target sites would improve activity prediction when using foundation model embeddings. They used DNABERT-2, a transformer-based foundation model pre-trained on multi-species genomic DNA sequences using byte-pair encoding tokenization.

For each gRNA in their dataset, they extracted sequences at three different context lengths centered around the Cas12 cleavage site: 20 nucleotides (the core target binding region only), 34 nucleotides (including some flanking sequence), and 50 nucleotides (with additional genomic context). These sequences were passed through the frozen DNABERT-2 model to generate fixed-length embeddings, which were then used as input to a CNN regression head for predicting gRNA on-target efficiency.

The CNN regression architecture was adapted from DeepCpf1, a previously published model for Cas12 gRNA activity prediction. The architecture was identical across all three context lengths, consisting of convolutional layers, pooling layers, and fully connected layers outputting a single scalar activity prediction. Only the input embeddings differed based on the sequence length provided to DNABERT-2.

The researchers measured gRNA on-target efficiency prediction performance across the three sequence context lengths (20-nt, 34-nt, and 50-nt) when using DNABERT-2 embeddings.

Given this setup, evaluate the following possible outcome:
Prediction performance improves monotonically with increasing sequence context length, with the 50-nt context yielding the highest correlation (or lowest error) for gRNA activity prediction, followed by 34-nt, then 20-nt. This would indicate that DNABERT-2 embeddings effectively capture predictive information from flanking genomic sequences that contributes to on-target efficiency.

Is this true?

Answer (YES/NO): NO